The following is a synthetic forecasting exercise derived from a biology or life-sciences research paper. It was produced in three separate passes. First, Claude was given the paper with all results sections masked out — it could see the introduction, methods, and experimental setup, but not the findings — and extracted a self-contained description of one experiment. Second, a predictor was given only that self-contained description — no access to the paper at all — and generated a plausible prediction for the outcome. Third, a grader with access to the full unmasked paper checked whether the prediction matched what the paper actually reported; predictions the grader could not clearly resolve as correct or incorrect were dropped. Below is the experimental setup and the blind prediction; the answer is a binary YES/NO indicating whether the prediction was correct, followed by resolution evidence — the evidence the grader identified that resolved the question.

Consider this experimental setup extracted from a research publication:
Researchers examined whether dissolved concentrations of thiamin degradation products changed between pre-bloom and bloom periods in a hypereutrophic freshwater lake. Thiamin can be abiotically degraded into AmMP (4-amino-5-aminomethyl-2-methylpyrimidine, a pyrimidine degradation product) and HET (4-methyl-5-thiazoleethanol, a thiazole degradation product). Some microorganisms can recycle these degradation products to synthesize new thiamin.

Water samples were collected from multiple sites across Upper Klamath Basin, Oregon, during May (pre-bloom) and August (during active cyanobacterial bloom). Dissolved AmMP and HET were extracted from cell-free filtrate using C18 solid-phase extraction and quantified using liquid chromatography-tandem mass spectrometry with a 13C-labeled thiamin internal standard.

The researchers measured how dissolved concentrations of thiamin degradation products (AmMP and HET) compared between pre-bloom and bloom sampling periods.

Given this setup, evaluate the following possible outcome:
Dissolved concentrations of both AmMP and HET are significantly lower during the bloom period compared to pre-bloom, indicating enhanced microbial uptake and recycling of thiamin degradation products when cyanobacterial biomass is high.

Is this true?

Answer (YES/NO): NO